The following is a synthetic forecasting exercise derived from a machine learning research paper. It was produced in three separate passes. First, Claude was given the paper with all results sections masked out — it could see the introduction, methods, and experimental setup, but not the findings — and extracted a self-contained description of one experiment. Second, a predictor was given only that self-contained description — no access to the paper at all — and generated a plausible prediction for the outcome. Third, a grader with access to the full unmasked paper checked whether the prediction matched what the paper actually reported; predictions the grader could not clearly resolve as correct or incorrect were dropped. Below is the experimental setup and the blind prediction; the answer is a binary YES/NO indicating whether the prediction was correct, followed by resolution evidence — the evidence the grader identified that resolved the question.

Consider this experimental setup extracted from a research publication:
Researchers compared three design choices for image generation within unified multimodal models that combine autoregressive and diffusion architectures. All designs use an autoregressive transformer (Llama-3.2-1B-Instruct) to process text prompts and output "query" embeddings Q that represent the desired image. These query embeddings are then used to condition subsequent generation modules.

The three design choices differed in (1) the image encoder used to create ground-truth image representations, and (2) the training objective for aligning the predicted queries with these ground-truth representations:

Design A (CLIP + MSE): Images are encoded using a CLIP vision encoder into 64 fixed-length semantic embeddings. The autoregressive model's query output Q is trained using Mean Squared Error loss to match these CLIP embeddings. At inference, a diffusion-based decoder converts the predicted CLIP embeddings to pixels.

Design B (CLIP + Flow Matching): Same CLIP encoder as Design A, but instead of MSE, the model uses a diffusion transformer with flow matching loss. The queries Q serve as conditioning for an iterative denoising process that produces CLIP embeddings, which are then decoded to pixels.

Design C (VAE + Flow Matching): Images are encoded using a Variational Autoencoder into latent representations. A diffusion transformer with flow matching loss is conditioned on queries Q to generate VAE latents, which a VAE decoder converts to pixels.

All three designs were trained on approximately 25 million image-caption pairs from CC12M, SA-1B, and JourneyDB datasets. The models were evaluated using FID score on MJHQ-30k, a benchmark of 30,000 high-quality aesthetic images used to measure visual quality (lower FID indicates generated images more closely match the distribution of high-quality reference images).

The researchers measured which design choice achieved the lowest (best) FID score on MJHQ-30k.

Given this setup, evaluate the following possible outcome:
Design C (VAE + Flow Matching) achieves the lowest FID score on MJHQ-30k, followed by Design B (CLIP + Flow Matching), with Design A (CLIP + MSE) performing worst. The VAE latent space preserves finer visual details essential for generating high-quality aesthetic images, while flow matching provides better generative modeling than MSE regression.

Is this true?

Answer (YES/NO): YES